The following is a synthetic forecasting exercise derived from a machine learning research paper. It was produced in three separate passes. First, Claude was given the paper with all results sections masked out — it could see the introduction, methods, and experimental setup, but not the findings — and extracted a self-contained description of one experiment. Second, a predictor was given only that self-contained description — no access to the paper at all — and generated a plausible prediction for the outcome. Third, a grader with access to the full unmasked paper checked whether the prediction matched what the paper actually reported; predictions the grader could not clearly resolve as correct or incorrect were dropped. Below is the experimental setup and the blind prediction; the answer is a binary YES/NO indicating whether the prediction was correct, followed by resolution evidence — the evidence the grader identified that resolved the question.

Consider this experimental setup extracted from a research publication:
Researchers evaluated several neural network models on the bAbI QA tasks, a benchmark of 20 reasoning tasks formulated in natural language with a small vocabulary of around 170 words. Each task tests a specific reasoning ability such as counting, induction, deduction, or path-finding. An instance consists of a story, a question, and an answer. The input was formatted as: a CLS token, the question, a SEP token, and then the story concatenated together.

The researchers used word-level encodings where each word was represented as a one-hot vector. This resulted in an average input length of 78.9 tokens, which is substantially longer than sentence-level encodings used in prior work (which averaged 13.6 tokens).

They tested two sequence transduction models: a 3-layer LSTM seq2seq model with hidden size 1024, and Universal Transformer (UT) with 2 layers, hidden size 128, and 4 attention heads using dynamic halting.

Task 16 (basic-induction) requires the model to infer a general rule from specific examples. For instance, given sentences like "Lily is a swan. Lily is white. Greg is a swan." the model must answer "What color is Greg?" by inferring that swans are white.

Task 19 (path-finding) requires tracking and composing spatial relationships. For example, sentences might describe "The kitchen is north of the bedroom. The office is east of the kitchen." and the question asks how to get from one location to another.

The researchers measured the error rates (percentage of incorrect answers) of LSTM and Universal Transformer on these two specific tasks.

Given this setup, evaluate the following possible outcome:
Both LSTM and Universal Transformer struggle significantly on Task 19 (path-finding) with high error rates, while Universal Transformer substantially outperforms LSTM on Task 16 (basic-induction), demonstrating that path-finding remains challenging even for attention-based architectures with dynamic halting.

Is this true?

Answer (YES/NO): NO